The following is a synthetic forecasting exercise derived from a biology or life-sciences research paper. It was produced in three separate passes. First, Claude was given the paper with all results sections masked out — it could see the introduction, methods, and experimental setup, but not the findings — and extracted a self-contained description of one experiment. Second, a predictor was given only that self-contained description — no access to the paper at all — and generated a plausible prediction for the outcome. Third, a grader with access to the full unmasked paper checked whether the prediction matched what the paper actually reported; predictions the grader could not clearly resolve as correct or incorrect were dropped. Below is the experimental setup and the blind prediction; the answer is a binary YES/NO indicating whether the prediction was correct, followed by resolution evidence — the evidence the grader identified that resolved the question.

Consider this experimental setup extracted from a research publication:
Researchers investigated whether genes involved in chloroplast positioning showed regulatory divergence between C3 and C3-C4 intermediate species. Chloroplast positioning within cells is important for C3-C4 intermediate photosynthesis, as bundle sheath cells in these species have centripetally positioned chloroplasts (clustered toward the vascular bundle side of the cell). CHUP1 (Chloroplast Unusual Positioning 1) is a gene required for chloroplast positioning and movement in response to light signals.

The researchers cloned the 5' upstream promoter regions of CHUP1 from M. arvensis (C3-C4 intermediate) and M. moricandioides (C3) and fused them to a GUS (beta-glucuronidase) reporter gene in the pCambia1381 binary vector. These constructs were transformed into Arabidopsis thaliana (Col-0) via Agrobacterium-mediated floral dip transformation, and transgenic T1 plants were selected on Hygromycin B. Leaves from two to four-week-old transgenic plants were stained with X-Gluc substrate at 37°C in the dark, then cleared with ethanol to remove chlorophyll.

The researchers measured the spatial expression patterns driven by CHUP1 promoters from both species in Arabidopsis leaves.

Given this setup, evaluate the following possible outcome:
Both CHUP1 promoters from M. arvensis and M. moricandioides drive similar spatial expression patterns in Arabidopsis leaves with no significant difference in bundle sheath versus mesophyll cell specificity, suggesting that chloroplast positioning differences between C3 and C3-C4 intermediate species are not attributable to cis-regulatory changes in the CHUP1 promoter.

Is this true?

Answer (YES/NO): NO